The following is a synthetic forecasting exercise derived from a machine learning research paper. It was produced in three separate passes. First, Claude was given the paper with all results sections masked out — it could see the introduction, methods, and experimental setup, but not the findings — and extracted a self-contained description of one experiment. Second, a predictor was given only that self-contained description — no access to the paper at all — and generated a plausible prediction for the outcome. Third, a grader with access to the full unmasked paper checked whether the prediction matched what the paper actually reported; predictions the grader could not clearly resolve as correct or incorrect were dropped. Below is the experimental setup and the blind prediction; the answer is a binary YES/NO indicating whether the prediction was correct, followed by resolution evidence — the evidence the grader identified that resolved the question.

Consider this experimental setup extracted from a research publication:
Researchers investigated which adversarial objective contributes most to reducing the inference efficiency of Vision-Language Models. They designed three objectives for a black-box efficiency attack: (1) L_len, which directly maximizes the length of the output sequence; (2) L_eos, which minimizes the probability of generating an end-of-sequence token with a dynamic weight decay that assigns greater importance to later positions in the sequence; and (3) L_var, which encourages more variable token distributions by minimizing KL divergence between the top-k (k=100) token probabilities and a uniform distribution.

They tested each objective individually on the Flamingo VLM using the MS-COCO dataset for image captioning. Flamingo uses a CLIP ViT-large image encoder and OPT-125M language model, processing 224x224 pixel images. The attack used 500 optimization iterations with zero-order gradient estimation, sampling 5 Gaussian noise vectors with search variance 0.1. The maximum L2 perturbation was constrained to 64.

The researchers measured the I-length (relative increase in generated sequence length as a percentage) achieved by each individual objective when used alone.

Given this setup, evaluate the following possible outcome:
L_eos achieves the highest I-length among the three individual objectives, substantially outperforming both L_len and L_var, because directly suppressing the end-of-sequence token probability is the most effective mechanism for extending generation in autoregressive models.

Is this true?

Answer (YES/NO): NO